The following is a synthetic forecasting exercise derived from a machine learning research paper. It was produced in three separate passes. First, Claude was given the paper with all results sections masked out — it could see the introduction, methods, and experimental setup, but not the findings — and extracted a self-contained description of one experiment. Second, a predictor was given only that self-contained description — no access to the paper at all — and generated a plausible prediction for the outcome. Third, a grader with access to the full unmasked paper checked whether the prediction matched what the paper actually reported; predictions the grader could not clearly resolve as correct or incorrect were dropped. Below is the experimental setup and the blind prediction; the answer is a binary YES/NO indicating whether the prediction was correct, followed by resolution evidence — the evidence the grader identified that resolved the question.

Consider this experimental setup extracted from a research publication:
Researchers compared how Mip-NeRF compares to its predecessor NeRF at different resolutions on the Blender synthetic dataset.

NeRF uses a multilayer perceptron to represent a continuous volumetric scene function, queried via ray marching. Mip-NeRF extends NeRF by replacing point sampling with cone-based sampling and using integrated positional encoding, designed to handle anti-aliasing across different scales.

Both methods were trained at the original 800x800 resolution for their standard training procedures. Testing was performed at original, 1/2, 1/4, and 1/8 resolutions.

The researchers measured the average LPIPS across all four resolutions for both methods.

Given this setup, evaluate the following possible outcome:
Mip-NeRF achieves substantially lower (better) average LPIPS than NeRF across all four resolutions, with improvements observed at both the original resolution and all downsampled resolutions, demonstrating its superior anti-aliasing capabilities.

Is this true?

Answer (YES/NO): YES